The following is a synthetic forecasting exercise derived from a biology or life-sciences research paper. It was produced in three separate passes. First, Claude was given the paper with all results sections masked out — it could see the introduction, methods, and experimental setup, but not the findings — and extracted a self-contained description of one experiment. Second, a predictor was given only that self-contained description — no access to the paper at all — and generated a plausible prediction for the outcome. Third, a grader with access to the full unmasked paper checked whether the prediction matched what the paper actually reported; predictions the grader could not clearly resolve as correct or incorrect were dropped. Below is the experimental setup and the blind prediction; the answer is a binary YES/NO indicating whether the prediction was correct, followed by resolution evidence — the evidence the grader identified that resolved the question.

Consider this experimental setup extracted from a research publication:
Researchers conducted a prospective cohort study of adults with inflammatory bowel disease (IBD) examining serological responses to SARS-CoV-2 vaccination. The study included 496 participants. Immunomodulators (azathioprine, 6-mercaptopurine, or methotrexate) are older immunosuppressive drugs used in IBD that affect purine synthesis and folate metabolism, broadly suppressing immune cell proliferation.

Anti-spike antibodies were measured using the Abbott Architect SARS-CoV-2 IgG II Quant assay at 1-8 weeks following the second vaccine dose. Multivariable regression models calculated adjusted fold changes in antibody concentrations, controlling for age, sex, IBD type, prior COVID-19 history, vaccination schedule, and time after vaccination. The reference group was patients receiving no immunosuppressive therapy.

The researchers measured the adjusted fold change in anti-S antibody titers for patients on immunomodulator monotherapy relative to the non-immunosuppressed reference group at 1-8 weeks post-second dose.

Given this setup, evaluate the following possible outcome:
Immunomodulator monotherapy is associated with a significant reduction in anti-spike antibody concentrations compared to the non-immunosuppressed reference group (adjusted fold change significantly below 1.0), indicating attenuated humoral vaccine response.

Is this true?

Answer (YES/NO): NO